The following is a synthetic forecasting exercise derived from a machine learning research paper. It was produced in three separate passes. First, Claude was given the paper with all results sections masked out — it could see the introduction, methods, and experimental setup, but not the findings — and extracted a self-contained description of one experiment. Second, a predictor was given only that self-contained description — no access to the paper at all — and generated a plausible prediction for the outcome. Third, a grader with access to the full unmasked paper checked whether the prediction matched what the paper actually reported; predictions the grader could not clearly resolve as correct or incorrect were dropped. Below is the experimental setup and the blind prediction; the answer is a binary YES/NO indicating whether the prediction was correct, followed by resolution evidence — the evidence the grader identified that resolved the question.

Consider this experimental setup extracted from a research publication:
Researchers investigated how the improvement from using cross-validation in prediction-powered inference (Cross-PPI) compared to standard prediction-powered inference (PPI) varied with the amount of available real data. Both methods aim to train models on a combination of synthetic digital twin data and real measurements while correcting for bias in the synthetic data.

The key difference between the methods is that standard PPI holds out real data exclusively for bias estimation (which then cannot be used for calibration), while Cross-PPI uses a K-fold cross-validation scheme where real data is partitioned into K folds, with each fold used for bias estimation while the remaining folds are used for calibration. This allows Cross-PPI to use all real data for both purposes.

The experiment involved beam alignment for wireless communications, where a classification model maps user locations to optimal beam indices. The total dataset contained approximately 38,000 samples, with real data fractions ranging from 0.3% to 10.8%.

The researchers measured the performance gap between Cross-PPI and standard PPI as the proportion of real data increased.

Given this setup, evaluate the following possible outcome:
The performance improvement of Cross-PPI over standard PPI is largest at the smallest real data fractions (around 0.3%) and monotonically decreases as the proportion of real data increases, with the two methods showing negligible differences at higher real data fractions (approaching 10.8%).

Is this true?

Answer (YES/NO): NO